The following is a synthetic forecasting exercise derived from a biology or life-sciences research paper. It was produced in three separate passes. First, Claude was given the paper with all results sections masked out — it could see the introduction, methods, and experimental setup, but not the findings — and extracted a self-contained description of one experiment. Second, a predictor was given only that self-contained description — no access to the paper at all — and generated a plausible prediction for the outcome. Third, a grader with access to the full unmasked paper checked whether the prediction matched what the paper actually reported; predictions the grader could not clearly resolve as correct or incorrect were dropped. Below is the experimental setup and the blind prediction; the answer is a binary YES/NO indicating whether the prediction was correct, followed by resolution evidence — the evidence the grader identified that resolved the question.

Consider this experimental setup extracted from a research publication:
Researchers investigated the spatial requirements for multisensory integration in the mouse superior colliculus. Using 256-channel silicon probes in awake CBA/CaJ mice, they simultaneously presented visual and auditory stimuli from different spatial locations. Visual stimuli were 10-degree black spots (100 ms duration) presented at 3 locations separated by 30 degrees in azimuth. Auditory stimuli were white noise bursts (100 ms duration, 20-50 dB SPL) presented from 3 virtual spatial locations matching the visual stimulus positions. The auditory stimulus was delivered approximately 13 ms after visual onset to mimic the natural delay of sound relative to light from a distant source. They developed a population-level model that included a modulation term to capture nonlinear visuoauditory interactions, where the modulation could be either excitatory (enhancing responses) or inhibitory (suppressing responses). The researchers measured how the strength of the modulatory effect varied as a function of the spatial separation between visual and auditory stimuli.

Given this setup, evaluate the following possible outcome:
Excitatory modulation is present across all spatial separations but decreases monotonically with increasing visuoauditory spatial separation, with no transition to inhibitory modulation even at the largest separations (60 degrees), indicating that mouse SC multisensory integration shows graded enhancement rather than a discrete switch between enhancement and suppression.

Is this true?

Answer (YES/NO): NO